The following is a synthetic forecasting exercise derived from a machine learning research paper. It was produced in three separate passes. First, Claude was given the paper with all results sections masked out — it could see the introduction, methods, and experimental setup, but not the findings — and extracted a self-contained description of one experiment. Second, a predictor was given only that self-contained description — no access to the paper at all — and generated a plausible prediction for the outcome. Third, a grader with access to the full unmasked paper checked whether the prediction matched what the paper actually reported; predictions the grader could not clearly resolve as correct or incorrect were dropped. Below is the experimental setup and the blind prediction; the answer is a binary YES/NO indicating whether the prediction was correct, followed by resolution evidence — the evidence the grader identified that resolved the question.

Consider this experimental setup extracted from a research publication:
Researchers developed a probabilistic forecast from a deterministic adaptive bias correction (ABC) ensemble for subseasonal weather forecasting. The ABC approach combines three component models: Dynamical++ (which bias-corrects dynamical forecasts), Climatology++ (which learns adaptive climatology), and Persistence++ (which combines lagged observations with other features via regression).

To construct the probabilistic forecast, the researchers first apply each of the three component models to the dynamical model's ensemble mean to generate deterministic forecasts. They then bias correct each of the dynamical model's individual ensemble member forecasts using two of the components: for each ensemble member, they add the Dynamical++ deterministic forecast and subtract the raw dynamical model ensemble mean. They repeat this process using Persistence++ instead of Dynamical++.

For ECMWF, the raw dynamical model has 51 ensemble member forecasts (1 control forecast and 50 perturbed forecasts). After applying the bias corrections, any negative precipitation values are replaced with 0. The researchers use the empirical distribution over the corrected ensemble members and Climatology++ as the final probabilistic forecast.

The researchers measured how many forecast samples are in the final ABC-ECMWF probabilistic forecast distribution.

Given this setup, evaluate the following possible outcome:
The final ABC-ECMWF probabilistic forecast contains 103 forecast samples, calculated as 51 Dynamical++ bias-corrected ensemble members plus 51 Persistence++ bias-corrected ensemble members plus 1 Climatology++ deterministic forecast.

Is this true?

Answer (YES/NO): YES